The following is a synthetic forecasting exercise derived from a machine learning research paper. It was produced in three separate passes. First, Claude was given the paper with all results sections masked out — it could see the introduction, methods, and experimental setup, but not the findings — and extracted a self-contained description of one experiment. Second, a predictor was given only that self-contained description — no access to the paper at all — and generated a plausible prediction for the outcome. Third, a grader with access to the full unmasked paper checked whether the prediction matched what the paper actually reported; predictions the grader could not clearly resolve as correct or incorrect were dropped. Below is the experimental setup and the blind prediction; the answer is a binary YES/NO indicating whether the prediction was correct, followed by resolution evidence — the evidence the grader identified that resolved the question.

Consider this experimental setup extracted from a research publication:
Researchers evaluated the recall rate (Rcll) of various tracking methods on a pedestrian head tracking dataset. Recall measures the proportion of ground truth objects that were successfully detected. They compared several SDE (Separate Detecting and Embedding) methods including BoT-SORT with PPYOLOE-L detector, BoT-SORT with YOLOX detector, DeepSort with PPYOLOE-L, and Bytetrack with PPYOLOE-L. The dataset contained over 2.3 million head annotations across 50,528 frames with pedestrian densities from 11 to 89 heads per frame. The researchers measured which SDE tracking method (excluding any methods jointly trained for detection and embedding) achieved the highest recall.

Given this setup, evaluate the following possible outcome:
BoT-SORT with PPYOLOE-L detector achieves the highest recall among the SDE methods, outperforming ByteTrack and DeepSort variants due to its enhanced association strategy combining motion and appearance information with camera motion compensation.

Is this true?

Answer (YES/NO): NO